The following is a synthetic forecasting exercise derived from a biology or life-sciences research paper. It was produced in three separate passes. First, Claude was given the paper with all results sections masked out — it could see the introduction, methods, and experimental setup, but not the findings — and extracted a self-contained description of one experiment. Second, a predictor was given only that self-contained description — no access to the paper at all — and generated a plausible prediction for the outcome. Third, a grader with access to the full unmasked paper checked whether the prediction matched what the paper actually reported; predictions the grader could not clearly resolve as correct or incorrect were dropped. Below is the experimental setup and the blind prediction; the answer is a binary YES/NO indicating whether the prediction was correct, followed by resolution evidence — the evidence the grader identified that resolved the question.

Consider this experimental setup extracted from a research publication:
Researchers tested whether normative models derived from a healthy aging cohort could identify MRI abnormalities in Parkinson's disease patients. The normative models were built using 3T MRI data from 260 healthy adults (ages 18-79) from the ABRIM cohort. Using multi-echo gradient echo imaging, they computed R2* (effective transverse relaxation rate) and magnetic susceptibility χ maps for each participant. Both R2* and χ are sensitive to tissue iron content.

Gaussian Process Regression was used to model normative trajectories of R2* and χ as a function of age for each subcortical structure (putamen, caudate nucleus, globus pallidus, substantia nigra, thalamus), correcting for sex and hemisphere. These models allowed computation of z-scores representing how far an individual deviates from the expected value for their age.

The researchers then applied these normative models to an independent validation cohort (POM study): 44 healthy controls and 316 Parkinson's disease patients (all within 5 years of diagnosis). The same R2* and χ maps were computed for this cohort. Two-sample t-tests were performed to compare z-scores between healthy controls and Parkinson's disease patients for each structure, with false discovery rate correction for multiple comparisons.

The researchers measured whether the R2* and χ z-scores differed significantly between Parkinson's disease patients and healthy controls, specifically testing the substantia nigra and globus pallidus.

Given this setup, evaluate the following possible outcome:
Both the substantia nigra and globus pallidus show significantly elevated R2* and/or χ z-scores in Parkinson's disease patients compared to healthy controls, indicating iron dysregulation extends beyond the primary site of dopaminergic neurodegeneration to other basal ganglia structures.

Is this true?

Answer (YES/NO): YES